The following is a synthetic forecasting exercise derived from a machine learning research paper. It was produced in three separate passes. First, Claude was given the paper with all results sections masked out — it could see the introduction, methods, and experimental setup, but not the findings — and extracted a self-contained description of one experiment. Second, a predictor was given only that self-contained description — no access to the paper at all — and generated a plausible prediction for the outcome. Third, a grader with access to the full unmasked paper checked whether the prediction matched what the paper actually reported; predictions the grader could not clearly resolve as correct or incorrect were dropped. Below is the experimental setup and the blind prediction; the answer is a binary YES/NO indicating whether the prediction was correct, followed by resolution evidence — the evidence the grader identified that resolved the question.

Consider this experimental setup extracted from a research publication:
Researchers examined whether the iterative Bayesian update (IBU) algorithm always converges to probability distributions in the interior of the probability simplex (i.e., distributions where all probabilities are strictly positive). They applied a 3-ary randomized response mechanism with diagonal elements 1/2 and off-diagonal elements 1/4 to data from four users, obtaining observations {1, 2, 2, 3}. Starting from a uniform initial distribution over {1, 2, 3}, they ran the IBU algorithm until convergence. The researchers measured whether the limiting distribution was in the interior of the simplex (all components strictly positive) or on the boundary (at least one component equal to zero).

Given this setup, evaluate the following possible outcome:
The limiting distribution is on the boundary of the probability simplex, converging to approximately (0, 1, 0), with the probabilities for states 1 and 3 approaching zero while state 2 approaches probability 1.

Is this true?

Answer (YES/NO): YES